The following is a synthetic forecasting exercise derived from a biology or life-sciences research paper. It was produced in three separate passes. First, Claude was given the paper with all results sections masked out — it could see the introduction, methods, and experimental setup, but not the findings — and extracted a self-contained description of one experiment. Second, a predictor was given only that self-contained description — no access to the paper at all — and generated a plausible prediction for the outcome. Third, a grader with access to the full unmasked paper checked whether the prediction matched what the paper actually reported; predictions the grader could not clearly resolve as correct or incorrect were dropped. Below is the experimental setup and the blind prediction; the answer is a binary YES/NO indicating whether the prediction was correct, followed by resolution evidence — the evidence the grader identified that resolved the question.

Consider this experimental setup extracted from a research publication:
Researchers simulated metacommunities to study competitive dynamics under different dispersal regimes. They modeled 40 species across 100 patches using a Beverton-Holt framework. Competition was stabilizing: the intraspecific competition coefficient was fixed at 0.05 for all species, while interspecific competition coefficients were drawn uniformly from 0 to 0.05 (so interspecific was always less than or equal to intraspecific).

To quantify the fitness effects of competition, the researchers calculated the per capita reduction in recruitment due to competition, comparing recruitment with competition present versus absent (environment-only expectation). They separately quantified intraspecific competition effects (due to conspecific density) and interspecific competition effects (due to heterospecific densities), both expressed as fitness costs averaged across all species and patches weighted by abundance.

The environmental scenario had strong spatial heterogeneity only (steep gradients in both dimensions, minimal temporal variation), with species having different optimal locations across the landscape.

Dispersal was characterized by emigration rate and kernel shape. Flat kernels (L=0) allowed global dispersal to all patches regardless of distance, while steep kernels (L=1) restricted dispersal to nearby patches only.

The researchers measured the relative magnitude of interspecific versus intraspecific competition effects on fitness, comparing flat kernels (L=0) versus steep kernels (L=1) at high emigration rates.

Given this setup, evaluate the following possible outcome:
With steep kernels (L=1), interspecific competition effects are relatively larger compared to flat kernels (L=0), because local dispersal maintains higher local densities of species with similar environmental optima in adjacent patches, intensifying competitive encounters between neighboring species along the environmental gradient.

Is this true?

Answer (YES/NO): NO